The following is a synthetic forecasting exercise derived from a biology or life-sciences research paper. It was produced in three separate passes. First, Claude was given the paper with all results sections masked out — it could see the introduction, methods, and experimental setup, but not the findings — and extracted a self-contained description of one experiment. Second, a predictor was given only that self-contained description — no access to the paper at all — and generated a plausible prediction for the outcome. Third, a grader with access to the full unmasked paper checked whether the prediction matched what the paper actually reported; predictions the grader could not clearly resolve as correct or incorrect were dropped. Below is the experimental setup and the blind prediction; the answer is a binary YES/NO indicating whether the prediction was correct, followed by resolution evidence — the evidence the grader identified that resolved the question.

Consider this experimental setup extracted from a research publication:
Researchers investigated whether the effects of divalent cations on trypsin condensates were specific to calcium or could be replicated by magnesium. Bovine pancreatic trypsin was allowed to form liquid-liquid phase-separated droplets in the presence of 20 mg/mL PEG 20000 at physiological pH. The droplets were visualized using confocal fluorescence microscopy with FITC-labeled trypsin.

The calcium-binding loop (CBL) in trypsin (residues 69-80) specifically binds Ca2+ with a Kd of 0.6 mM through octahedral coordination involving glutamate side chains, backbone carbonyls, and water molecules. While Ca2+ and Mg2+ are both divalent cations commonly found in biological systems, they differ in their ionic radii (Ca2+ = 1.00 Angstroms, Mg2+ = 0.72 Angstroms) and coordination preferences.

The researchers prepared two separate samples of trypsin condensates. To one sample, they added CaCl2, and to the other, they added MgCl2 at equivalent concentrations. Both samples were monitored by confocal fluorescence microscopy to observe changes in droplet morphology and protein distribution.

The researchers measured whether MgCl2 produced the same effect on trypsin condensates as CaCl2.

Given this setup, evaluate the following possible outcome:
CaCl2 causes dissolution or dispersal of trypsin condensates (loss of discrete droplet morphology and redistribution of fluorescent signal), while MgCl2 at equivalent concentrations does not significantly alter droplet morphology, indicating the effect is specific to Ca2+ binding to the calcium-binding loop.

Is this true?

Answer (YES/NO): NO